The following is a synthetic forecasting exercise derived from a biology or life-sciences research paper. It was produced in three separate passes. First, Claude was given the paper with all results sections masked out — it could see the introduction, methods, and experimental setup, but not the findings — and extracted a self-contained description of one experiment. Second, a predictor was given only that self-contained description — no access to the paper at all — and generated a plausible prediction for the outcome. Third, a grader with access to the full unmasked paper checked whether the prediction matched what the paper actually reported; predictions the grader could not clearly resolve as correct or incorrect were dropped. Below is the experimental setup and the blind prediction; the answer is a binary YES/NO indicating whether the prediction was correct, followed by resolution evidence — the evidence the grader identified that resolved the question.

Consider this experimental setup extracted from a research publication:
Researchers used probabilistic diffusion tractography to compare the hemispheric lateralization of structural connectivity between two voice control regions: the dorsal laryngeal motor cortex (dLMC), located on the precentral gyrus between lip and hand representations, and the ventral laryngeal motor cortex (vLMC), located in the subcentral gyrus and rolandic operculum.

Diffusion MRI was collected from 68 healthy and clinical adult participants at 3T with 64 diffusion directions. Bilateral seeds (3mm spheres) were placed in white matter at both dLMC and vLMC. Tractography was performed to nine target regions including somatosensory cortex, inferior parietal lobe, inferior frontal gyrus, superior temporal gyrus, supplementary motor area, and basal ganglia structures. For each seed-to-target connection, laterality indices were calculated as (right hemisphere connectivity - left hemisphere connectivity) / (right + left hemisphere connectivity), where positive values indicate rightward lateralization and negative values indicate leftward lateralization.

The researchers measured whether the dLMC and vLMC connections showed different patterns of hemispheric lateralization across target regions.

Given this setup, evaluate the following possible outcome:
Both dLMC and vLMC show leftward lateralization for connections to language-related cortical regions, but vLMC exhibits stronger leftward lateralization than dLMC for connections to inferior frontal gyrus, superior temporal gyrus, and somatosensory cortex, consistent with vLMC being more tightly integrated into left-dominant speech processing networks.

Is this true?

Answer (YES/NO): NO